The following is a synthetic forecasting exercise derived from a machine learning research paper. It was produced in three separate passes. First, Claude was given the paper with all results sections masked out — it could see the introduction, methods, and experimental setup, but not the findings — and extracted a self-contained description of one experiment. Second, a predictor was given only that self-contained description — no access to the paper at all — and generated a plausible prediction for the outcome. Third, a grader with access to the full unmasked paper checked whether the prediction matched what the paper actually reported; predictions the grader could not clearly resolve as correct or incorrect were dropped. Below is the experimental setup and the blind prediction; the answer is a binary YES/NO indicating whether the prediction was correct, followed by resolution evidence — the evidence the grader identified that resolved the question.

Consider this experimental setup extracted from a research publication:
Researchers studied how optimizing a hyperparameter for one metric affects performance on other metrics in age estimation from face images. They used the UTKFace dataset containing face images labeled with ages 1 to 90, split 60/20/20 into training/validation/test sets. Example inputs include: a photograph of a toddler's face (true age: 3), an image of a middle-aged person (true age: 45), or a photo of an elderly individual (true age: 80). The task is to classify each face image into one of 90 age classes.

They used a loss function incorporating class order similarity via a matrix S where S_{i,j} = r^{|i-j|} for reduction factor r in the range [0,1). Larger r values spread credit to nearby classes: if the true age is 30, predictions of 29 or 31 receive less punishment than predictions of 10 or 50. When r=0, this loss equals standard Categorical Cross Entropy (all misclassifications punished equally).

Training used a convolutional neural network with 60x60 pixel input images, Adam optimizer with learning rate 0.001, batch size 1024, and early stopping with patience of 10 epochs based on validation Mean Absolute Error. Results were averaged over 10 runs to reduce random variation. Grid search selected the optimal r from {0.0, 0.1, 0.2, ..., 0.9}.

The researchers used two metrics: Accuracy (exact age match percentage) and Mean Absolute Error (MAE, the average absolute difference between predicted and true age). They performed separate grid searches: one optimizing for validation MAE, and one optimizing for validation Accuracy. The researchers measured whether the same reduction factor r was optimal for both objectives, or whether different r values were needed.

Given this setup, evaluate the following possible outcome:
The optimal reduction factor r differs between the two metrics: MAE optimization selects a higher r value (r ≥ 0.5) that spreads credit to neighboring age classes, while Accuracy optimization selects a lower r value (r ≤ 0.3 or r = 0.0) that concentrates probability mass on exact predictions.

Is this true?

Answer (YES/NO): YES